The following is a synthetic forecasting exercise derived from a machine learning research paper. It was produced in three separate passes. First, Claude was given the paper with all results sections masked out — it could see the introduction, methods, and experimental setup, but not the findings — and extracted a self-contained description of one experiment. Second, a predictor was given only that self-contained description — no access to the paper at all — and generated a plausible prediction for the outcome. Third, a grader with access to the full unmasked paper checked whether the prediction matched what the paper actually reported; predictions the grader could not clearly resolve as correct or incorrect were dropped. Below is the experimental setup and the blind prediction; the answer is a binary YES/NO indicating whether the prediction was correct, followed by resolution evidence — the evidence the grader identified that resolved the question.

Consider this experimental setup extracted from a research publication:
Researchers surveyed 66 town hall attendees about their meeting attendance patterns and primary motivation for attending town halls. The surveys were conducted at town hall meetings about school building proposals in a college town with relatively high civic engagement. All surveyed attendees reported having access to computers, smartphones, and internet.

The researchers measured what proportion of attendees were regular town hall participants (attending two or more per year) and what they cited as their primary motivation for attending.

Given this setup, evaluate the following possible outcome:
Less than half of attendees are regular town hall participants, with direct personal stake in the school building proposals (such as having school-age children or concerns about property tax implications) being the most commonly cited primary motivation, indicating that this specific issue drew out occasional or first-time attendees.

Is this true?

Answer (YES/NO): NO